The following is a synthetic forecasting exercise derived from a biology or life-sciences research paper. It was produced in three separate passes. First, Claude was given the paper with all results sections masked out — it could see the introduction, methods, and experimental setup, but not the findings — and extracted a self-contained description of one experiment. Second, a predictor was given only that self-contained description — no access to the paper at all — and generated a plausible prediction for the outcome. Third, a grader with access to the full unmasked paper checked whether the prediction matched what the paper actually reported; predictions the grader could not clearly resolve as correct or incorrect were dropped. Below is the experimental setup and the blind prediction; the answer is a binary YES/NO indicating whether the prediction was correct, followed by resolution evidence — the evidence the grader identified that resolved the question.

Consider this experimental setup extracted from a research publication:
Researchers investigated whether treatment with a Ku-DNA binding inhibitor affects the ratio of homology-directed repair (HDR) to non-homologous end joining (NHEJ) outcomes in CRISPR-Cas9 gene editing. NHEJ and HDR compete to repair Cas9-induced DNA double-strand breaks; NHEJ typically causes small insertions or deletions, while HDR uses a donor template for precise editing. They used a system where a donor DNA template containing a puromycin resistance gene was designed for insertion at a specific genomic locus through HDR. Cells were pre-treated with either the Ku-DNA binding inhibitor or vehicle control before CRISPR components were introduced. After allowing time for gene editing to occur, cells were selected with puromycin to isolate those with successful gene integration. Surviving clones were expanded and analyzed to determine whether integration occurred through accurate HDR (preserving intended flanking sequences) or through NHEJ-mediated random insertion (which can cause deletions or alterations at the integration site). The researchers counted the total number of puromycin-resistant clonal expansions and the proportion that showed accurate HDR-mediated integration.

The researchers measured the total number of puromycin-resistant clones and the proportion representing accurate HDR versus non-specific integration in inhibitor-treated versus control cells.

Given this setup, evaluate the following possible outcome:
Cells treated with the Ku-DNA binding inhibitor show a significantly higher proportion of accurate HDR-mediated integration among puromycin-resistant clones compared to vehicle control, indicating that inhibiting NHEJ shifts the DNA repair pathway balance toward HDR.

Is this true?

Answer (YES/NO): YES